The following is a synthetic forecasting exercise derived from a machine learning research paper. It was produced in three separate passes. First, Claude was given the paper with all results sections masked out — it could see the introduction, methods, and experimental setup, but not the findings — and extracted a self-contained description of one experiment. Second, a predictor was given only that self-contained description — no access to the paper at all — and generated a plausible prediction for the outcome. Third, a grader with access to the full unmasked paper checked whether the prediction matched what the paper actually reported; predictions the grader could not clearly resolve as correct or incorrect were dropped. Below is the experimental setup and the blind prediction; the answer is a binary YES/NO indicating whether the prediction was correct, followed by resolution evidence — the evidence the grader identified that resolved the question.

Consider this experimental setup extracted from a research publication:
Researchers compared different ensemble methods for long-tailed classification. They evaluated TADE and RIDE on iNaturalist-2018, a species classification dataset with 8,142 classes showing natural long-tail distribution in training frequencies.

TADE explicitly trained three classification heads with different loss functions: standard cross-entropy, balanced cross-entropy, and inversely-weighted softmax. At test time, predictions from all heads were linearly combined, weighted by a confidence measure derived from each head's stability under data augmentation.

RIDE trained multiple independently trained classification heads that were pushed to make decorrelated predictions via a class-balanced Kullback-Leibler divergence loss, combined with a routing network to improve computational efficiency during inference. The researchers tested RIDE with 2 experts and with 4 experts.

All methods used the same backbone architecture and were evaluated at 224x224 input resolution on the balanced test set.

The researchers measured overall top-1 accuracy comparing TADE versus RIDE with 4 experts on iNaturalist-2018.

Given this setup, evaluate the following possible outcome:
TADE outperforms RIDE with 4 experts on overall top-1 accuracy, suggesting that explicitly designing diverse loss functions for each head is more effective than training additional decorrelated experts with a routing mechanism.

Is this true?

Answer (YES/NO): YES